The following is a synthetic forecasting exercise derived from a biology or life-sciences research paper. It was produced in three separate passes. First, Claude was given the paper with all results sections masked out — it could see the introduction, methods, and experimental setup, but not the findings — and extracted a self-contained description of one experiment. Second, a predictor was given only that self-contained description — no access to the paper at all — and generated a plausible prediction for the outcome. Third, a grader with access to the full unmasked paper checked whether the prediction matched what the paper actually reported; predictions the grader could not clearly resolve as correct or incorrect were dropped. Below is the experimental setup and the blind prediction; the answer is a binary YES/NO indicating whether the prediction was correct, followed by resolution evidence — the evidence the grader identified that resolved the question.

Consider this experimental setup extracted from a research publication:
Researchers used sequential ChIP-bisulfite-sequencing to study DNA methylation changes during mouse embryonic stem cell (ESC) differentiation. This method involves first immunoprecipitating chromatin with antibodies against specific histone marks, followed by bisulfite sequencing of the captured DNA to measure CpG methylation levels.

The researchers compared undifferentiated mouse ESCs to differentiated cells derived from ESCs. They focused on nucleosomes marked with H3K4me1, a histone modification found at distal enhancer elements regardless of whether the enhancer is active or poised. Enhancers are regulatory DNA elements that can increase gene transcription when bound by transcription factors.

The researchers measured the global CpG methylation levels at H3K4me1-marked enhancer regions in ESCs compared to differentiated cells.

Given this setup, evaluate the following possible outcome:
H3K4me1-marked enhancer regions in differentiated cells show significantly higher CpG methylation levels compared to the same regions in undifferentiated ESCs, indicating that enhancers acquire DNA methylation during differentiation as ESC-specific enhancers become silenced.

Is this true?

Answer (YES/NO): YES